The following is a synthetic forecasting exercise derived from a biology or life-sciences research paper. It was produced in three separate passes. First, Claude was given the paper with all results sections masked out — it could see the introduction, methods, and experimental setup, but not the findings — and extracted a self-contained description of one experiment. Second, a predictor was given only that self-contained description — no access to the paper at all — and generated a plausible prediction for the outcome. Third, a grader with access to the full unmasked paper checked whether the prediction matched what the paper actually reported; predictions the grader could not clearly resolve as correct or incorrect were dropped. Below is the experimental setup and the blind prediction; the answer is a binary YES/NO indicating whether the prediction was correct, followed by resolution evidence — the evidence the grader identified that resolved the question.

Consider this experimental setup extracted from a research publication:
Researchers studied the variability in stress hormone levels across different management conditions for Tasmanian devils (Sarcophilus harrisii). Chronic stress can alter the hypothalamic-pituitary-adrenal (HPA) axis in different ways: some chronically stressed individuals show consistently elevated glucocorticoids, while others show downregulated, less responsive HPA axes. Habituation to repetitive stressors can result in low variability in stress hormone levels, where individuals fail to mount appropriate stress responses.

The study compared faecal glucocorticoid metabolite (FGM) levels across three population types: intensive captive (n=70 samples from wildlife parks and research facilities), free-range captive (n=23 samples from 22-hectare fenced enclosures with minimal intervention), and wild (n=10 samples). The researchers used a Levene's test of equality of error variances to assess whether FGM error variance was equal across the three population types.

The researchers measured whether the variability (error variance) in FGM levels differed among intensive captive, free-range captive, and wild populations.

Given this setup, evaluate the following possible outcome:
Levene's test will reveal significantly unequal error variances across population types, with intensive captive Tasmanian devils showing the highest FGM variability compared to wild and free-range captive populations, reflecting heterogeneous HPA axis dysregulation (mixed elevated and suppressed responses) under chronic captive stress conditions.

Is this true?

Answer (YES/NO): NO